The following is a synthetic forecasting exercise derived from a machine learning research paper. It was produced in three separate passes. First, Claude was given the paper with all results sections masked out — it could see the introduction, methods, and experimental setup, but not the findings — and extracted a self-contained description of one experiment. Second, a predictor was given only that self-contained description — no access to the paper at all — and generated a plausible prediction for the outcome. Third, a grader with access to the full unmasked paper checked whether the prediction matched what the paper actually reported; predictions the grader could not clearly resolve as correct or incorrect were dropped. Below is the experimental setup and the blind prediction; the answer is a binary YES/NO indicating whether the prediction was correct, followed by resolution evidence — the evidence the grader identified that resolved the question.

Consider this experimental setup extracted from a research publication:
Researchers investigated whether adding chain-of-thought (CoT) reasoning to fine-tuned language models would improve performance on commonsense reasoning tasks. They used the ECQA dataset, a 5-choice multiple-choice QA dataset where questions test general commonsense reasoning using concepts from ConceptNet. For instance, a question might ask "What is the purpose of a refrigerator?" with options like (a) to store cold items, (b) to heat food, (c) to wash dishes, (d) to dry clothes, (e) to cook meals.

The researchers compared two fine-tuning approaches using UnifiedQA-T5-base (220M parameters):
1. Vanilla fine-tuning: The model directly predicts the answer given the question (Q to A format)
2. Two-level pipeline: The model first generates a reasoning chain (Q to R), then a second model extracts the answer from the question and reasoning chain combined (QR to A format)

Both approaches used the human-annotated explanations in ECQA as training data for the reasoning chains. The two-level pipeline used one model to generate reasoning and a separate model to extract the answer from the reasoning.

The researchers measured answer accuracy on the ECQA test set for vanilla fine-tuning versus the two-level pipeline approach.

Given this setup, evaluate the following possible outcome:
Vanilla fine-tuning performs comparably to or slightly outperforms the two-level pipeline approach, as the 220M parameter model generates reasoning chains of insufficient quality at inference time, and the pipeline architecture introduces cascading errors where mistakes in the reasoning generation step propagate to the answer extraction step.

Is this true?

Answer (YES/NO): YES